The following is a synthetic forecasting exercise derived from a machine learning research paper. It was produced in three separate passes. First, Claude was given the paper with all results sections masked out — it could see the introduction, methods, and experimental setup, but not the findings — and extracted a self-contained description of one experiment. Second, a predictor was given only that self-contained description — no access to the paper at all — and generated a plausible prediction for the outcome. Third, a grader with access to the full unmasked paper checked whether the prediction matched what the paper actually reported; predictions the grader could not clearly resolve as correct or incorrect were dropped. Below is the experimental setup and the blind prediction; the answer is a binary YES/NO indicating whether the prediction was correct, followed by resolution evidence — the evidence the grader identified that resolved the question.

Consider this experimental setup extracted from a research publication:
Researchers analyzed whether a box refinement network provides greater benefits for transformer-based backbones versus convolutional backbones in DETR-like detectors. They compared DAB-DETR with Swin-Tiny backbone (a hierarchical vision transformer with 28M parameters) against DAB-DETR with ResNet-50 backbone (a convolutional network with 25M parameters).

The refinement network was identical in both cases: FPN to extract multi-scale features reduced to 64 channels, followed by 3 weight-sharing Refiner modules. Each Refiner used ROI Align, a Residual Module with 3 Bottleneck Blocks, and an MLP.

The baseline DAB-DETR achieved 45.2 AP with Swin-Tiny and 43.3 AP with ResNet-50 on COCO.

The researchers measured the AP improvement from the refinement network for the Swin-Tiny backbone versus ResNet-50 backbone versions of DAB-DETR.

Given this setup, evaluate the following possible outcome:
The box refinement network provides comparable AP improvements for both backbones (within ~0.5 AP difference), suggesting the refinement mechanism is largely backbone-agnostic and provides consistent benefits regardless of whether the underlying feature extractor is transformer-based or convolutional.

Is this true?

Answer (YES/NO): YES